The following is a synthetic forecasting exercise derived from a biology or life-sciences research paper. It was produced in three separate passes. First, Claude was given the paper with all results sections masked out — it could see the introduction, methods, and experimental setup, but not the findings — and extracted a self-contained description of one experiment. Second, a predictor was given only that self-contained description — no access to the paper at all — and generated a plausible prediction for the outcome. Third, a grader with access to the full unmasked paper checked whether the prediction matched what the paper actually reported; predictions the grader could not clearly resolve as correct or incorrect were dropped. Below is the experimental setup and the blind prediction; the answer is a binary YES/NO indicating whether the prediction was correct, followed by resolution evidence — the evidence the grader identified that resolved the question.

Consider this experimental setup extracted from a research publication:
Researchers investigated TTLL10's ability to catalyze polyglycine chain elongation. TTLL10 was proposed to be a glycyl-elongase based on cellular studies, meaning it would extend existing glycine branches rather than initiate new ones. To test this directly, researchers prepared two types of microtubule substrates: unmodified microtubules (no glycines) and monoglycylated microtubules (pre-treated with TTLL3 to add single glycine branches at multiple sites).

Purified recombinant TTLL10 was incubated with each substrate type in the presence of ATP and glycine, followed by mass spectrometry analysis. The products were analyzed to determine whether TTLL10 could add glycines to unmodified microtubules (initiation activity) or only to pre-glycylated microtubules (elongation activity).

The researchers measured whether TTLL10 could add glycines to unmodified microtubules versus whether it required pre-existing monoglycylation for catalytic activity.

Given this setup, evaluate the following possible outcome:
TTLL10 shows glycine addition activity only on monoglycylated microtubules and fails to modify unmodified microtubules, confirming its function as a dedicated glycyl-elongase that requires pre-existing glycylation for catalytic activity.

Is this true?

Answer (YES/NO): YES